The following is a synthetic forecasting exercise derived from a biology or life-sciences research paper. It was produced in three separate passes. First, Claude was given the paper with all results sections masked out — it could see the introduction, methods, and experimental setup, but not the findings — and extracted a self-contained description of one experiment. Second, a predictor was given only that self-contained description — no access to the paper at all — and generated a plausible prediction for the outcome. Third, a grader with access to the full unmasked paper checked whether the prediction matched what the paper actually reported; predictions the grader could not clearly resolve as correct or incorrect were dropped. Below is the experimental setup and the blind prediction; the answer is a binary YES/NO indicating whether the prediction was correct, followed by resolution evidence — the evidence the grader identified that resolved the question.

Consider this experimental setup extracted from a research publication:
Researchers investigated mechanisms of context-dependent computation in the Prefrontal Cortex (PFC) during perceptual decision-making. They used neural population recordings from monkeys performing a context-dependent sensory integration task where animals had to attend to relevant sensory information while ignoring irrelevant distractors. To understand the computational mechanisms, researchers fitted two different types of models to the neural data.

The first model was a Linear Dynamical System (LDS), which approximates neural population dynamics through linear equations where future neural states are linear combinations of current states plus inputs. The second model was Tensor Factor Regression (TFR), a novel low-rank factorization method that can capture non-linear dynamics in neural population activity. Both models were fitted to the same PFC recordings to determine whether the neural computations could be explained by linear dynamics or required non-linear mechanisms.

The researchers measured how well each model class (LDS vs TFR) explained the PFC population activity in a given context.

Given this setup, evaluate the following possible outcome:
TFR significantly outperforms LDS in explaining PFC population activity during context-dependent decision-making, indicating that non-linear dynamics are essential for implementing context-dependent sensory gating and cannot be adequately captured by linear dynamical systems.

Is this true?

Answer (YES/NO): NO